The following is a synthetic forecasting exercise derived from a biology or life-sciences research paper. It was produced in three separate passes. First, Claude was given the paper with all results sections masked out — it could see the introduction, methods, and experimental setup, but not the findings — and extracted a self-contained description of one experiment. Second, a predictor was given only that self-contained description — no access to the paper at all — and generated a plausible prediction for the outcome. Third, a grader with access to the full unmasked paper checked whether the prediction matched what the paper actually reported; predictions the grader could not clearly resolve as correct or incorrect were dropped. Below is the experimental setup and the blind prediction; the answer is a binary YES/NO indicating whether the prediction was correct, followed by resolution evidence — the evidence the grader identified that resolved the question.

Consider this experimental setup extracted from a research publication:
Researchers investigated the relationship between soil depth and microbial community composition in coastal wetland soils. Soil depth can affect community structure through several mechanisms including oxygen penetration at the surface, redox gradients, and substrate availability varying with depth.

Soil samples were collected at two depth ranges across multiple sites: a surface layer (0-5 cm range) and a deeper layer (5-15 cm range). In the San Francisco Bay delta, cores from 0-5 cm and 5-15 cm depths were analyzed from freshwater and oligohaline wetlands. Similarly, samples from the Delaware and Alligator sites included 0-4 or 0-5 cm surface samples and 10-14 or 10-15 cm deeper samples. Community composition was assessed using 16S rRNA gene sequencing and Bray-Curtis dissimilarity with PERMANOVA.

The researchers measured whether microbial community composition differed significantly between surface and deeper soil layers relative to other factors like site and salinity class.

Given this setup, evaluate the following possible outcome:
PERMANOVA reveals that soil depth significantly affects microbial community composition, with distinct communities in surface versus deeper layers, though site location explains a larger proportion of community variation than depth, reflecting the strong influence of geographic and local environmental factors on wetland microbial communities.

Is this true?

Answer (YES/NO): YES